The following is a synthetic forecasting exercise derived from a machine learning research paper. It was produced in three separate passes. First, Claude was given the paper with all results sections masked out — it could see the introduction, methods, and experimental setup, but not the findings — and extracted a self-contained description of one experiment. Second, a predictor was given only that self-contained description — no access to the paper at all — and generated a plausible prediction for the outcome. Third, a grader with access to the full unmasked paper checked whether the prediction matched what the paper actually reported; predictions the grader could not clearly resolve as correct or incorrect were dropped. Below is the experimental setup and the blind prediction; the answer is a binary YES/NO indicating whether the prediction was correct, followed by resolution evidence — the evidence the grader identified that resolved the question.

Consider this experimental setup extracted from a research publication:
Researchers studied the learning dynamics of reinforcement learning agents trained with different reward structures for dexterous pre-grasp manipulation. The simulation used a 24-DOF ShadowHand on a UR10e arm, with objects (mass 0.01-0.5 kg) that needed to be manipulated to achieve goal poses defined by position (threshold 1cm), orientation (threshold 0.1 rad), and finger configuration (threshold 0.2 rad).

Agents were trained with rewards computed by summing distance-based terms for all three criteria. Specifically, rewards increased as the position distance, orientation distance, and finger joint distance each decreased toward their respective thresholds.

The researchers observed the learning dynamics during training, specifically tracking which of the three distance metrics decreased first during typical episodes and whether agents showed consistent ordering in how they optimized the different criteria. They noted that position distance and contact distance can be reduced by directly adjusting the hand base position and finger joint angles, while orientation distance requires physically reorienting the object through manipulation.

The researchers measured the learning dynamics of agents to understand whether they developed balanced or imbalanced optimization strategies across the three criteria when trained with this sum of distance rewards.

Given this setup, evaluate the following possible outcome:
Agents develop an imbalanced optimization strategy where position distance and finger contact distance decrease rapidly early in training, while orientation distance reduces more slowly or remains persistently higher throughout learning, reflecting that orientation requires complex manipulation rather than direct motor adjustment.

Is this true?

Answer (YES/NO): YES